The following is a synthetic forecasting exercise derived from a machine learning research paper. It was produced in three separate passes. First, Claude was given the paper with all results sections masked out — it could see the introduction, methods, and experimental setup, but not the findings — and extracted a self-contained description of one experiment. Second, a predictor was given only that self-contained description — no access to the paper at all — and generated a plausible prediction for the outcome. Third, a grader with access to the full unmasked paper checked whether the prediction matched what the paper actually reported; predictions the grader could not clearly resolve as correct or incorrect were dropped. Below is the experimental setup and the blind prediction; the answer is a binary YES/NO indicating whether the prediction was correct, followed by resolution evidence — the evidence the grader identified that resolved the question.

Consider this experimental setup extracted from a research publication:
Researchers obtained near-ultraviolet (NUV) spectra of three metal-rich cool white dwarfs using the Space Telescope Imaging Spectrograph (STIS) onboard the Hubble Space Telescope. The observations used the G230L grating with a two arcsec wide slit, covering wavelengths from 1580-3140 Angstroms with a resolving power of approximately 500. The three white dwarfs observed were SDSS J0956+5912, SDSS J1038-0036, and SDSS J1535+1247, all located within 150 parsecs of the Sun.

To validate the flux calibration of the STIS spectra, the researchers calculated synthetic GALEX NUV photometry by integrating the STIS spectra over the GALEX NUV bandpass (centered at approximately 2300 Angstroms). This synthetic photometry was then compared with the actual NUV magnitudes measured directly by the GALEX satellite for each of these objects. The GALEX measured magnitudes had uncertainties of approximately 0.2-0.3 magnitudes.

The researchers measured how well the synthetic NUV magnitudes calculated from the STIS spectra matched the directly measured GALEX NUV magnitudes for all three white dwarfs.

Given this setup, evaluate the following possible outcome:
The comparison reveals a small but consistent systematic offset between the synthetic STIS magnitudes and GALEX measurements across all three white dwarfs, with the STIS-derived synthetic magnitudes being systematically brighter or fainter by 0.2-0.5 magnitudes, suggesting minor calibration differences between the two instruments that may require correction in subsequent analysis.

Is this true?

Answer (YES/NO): NO